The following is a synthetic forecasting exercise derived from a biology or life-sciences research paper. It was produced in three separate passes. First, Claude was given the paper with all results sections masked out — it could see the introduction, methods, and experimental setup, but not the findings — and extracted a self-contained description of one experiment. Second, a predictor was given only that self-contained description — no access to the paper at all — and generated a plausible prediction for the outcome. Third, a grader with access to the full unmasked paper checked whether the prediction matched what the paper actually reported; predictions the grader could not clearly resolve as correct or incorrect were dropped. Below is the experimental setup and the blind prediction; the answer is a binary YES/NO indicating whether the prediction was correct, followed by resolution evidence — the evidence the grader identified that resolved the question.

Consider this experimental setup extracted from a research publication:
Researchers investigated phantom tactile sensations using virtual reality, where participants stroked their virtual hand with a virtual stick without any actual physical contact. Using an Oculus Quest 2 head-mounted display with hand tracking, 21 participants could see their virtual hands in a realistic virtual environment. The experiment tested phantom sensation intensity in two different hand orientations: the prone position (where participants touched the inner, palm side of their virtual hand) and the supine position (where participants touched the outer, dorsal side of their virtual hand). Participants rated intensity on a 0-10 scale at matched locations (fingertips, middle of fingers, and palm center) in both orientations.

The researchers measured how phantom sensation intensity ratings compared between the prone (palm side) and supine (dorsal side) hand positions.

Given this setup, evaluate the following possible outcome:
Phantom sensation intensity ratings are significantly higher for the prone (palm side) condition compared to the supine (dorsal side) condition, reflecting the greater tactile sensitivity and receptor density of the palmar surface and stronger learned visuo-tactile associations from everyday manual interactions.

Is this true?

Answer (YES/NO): NO